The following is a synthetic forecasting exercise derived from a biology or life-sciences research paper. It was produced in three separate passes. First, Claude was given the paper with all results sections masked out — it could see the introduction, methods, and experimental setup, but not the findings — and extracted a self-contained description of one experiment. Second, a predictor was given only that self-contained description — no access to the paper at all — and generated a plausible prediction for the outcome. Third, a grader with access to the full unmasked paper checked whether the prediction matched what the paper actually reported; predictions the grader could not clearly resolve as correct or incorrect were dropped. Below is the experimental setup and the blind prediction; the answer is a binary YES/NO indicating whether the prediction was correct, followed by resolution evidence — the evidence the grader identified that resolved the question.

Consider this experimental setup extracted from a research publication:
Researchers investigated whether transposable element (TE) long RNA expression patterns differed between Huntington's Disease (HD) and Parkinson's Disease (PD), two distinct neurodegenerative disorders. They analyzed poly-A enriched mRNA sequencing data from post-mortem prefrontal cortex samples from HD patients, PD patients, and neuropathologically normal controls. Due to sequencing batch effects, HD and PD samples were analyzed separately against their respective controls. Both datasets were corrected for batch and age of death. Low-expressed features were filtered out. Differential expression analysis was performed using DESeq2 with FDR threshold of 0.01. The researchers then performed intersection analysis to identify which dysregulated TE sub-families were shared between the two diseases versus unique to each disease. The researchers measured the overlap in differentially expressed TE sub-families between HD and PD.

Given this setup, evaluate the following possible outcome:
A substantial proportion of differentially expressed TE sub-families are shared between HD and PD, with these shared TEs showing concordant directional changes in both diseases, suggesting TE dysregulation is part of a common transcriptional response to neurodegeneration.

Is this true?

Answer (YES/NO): NO